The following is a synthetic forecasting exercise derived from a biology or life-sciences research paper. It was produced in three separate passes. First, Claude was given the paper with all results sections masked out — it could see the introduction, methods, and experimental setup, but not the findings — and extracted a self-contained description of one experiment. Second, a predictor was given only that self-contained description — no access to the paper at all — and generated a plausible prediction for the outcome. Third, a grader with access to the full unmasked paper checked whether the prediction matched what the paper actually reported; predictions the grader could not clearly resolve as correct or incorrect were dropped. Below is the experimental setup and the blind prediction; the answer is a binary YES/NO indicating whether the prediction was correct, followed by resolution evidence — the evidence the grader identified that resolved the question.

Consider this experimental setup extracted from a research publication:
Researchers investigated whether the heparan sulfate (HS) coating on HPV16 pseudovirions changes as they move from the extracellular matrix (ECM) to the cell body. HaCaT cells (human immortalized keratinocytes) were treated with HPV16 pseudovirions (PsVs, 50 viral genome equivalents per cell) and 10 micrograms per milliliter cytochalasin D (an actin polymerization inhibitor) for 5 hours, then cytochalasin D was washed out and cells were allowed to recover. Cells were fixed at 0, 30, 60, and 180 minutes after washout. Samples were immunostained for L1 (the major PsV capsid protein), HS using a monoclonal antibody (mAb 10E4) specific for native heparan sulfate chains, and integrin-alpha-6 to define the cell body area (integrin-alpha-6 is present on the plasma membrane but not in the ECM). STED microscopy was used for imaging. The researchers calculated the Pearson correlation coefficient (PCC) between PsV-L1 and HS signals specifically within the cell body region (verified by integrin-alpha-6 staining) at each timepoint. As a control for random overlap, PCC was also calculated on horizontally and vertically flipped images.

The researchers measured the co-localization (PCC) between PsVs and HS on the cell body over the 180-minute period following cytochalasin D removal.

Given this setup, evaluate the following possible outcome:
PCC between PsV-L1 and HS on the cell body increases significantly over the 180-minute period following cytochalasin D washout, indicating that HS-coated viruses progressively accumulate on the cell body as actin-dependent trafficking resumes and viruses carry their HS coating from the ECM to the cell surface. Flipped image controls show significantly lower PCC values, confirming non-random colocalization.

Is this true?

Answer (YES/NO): NO